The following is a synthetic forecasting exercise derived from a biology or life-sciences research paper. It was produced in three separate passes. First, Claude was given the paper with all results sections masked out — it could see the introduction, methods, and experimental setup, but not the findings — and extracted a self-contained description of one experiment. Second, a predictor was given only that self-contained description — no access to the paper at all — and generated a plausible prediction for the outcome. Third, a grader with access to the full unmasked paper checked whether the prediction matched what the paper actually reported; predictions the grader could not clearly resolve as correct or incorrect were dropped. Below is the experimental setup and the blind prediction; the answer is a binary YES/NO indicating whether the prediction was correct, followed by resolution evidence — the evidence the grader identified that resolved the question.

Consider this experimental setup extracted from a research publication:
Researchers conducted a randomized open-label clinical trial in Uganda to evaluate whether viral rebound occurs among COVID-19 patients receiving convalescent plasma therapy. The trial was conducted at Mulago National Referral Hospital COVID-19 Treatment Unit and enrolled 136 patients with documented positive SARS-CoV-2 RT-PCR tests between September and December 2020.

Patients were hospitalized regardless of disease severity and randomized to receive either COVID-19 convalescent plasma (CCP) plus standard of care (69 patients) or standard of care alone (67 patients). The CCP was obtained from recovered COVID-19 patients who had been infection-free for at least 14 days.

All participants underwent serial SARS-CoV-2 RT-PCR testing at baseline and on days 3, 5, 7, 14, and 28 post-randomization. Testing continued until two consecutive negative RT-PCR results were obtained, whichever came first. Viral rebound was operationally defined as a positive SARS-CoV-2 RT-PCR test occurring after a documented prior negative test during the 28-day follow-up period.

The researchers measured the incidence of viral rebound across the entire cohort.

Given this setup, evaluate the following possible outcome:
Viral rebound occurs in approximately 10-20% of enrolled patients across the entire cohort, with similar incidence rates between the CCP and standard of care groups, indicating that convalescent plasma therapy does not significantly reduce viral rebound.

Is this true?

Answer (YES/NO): YES